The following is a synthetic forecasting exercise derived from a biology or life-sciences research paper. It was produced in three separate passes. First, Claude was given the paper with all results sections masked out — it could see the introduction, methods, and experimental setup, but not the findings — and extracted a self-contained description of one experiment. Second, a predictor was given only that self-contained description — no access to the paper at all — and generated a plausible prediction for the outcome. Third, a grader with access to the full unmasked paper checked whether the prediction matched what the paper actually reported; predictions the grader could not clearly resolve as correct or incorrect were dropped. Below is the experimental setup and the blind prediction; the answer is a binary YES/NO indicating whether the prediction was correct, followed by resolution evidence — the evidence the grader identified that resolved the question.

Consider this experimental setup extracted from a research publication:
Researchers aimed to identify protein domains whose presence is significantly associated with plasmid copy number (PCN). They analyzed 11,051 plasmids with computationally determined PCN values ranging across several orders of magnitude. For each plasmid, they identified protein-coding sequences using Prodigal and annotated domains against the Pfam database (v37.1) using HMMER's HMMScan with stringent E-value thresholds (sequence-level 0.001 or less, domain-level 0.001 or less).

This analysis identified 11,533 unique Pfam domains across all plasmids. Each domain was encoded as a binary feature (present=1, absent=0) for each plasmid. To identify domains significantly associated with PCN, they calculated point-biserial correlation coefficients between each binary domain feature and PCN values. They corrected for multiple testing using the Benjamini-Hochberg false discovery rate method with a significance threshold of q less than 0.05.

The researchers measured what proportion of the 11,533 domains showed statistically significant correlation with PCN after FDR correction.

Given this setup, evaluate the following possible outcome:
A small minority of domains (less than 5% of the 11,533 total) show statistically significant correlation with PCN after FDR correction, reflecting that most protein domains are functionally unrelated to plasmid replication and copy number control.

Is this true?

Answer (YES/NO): NO